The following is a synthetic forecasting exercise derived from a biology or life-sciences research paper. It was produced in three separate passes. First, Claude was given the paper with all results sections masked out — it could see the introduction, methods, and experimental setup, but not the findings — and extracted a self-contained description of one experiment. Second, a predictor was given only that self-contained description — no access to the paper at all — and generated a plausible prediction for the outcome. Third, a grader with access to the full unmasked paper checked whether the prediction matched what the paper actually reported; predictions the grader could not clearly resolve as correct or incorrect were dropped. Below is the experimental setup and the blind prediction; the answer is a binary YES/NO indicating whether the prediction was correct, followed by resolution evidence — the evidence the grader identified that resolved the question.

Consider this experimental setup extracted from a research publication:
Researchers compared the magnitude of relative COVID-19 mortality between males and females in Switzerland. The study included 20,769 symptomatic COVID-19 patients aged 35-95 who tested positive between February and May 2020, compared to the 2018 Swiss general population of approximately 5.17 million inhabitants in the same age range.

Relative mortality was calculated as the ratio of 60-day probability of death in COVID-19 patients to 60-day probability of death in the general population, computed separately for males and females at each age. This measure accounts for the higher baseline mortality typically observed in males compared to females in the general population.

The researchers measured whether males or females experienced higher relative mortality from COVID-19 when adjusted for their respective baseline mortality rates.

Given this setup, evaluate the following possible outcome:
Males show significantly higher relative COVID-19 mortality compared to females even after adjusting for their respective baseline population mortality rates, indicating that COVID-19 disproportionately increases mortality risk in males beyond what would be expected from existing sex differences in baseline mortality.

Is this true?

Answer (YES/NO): YES